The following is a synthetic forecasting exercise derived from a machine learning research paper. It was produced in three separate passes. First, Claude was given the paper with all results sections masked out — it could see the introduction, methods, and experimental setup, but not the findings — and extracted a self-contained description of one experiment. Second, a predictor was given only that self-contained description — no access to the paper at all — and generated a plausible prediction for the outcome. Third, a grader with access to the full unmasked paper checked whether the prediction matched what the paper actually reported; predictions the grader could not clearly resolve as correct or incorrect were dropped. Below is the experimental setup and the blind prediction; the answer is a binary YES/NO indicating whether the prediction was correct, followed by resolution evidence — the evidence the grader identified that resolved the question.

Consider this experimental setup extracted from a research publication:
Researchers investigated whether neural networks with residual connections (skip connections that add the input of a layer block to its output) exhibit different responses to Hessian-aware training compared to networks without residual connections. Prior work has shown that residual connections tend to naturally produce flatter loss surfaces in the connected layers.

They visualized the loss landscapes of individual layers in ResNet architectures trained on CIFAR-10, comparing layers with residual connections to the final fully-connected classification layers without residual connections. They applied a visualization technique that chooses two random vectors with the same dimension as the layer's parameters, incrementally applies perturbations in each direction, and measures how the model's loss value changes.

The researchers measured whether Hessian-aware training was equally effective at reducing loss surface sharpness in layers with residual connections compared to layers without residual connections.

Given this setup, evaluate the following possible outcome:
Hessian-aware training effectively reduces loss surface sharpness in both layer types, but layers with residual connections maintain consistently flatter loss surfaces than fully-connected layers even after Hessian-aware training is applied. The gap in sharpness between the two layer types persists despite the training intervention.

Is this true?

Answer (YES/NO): NO